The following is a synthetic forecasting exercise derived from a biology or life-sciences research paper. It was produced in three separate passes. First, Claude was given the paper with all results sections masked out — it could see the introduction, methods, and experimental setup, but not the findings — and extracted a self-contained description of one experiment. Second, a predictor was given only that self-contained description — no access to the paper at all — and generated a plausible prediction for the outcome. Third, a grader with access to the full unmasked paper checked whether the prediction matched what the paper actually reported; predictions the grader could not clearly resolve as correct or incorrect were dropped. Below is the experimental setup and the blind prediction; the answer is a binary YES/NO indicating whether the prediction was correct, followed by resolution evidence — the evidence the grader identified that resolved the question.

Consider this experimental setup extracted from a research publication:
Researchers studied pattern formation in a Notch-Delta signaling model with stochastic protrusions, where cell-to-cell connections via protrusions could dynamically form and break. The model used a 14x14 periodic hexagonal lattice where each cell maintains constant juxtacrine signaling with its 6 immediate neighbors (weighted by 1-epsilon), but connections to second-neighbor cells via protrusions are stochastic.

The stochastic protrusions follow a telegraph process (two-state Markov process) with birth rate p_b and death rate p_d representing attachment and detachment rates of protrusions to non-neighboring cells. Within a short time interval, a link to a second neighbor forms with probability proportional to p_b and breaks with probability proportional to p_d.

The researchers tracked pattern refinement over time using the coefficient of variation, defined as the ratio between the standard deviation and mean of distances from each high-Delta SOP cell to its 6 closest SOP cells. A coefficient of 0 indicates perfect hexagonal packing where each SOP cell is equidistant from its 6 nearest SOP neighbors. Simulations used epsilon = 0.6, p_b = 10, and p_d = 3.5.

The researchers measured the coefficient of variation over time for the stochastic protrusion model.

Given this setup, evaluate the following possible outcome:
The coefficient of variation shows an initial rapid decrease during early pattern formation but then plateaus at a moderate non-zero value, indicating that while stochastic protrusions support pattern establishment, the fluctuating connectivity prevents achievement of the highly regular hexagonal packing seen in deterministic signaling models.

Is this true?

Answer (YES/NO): NO